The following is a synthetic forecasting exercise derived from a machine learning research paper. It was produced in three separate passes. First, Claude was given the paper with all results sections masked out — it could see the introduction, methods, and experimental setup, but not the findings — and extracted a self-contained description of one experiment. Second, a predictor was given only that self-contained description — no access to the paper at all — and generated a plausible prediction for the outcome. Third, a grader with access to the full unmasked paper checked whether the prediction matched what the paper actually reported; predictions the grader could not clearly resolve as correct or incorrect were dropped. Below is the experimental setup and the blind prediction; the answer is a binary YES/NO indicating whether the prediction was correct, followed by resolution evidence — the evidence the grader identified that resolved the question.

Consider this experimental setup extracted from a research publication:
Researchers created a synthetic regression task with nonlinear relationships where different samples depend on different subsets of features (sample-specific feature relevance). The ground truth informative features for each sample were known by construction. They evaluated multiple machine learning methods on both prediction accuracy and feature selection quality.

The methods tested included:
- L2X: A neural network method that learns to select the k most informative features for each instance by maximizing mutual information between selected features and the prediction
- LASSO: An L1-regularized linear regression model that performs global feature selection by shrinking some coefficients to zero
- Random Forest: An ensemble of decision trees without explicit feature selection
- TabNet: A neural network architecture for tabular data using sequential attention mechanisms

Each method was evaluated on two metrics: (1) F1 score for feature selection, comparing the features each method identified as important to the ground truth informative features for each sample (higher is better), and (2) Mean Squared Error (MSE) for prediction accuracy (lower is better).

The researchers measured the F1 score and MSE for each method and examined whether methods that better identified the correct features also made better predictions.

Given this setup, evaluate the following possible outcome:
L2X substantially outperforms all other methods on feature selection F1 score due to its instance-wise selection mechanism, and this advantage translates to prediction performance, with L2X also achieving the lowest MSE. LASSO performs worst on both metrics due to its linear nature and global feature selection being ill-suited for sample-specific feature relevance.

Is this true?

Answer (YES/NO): NO